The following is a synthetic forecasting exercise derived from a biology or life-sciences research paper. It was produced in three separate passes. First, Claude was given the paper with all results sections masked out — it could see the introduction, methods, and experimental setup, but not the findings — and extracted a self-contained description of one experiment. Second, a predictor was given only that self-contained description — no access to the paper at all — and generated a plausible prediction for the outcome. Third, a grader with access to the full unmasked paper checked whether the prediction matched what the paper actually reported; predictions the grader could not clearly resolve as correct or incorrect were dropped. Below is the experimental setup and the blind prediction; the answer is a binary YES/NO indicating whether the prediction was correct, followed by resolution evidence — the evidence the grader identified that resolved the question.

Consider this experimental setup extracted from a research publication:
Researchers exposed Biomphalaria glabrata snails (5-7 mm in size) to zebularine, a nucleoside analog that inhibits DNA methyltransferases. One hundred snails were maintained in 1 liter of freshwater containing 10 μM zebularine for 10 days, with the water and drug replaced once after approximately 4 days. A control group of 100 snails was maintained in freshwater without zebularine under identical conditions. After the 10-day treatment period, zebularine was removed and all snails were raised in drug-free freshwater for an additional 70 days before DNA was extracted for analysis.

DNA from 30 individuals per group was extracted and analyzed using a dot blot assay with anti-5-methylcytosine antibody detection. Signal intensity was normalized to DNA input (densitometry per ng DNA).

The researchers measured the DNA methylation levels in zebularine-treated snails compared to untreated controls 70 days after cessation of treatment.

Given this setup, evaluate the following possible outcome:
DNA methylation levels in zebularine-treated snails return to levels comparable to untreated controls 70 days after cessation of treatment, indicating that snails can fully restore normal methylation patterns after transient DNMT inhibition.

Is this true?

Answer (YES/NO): NO